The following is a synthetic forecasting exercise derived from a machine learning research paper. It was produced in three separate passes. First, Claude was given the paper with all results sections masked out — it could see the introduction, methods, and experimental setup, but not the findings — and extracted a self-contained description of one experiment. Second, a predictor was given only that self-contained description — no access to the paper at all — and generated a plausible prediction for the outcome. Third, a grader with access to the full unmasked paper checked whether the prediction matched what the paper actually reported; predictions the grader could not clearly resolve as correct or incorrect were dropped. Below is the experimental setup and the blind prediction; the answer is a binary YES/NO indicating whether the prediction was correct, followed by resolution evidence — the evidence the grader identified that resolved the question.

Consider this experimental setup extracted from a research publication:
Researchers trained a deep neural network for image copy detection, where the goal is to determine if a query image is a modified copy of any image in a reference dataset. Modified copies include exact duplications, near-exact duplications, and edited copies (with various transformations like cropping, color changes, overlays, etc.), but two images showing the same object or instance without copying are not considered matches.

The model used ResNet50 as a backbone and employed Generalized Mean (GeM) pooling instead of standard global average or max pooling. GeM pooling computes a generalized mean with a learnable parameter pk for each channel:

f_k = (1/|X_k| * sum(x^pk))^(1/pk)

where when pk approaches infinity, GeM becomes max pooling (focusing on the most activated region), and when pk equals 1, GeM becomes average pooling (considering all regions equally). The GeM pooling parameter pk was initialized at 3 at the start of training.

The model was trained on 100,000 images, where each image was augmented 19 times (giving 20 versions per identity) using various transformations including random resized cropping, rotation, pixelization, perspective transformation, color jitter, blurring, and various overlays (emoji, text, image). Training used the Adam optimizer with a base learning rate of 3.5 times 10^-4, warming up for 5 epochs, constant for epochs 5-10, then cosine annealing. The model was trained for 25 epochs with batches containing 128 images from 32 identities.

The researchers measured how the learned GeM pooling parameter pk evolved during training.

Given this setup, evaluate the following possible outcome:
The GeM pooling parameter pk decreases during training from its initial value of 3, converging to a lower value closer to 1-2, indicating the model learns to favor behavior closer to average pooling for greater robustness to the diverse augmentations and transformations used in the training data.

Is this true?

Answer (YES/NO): NO